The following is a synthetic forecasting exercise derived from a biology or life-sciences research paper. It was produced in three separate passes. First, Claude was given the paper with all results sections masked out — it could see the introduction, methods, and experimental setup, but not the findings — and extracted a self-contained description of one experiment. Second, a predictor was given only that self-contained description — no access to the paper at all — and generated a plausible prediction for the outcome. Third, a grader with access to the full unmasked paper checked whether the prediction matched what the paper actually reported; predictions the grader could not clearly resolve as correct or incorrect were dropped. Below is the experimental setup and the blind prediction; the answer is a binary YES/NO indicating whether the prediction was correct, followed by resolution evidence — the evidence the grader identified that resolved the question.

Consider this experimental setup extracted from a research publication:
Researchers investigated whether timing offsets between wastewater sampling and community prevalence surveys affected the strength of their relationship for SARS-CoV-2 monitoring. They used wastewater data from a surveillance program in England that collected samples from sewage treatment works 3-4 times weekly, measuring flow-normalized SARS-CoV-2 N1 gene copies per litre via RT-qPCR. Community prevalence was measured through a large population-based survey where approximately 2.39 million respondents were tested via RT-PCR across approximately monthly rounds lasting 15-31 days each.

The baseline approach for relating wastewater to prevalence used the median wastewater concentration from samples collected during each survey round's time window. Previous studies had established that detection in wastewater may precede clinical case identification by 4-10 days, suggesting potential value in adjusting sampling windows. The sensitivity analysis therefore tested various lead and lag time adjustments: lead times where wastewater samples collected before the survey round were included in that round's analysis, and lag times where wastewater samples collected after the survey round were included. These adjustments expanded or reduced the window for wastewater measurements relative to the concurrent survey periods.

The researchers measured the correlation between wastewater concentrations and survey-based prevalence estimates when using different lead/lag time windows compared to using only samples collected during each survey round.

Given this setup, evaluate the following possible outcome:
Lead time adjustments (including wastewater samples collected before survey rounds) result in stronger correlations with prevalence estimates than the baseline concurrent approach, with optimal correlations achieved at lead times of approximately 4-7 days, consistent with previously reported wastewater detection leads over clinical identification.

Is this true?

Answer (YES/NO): NO